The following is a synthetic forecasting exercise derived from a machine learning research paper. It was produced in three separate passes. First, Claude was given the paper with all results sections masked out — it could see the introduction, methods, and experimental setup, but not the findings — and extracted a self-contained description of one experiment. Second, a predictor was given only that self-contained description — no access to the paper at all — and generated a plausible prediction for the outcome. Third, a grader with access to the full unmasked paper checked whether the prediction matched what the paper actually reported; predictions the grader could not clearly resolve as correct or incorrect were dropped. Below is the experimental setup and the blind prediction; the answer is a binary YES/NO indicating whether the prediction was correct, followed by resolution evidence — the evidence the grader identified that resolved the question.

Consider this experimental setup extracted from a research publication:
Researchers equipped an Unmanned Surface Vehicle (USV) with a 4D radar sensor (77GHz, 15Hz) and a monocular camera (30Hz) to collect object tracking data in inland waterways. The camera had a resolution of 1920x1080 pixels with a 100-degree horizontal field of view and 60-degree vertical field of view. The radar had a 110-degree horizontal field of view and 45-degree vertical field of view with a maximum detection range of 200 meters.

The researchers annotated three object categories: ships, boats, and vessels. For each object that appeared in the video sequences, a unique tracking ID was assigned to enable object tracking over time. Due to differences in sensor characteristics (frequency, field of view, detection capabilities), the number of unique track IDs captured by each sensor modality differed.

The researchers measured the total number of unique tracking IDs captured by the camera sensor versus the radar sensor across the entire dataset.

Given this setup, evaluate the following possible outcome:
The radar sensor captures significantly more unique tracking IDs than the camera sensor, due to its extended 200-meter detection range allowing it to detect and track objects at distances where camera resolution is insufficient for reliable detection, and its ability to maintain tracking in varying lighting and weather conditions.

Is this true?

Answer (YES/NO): NO